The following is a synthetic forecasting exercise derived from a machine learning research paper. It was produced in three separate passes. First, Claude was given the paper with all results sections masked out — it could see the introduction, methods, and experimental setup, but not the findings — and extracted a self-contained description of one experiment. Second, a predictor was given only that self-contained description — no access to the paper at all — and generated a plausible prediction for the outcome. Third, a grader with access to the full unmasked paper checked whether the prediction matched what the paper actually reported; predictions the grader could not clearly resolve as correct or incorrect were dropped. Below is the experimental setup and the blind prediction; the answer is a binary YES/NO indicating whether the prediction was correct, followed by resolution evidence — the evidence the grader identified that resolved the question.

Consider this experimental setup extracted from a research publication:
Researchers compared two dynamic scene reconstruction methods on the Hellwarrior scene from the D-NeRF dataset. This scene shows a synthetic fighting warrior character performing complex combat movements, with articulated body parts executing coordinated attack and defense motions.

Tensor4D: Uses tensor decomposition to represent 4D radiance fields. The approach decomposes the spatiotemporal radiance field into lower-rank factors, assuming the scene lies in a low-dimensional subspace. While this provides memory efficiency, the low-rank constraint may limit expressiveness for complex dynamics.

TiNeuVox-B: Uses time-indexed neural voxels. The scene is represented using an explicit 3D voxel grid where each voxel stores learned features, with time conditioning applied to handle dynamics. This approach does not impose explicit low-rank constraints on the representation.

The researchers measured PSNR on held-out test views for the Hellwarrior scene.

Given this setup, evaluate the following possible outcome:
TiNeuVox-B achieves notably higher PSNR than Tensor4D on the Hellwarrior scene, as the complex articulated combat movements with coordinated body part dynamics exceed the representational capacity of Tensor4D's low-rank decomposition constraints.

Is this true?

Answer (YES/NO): NO